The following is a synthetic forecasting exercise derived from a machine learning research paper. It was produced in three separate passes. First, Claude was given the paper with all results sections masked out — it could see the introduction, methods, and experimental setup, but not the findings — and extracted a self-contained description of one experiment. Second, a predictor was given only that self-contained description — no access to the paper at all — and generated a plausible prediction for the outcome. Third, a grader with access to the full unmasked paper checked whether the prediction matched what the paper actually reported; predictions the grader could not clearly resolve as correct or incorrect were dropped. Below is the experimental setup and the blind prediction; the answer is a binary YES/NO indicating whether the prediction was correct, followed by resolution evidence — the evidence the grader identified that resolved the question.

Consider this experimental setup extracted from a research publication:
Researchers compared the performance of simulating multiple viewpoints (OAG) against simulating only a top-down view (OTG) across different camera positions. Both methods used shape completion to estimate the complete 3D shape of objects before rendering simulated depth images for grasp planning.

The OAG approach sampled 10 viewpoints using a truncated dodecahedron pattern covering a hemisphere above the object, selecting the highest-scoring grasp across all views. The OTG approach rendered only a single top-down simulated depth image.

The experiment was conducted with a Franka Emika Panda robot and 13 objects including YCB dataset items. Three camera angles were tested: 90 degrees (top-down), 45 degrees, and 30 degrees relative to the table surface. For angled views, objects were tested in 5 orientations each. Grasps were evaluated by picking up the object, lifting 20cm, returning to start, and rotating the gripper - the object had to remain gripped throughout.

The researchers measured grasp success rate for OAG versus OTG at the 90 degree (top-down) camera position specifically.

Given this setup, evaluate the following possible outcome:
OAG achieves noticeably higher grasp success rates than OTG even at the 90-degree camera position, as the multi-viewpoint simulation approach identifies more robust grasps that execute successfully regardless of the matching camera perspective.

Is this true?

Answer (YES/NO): NO